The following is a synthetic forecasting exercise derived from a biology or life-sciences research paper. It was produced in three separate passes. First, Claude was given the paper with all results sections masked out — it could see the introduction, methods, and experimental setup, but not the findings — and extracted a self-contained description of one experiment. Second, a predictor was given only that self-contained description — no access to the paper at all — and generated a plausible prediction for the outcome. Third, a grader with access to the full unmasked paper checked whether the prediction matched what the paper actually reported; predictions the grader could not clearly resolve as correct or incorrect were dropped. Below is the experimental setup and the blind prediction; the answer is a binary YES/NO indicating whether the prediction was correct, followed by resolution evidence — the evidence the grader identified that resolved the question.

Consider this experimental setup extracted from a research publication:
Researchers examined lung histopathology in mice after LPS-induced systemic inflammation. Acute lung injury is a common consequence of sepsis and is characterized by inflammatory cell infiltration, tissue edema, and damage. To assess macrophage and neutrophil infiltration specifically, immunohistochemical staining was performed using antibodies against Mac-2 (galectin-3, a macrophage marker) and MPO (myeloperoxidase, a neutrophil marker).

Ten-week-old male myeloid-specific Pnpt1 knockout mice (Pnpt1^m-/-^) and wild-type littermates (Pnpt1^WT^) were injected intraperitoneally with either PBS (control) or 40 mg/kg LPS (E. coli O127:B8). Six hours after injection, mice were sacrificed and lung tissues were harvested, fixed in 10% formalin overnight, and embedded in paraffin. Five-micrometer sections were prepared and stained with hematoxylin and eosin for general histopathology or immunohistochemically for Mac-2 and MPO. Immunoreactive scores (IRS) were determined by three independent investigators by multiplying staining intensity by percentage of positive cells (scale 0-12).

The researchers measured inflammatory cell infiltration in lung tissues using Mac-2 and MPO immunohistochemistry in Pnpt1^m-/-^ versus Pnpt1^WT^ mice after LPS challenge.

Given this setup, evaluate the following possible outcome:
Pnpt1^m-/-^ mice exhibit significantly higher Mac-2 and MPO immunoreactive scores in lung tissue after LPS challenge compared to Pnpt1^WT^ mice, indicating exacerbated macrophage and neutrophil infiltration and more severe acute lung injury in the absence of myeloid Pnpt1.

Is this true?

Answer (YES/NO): NO